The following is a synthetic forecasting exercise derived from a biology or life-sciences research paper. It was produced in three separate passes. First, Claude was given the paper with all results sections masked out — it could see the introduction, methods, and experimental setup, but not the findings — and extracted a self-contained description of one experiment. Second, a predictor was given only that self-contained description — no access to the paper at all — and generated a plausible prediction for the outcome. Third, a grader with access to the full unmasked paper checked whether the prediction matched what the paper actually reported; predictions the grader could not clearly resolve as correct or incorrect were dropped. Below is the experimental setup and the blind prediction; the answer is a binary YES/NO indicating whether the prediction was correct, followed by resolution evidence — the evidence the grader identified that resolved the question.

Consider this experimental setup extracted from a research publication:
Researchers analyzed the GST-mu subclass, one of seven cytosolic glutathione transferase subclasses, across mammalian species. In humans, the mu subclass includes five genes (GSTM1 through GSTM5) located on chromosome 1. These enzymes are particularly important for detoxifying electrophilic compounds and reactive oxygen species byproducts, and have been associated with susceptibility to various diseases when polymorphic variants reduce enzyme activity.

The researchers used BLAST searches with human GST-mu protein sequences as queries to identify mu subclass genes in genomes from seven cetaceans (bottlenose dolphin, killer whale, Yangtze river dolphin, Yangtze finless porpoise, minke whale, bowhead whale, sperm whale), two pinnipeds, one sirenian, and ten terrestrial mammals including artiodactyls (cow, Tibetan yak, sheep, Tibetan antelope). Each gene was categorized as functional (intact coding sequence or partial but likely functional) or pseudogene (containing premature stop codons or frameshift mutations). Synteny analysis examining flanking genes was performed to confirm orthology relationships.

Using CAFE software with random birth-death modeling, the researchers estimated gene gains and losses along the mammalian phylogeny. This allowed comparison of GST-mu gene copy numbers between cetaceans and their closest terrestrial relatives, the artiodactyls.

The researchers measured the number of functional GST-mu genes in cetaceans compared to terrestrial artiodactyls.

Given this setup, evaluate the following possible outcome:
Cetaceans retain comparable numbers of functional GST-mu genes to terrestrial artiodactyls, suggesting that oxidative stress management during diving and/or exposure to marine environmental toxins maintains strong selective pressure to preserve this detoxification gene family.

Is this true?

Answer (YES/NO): NO